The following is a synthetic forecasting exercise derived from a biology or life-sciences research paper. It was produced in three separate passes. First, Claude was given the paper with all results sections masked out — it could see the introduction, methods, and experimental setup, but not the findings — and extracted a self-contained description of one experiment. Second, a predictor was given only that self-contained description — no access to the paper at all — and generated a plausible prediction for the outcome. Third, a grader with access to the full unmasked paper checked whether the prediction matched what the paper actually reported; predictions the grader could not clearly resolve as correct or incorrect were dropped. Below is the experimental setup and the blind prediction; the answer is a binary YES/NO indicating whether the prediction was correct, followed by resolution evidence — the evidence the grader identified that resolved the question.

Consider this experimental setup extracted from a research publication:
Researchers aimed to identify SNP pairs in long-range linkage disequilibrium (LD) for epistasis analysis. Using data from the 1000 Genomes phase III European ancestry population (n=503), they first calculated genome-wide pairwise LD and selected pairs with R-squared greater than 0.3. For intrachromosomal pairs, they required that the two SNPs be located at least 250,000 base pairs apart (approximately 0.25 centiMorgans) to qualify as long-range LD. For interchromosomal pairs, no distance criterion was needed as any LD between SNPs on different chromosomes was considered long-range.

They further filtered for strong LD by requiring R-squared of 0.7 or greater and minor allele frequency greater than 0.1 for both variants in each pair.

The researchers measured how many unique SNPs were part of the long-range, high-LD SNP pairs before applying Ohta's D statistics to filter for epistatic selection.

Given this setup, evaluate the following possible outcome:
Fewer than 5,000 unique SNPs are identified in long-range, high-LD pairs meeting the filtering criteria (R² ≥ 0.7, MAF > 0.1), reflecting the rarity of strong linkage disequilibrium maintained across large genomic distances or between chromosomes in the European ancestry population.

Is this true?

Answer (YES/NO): NO